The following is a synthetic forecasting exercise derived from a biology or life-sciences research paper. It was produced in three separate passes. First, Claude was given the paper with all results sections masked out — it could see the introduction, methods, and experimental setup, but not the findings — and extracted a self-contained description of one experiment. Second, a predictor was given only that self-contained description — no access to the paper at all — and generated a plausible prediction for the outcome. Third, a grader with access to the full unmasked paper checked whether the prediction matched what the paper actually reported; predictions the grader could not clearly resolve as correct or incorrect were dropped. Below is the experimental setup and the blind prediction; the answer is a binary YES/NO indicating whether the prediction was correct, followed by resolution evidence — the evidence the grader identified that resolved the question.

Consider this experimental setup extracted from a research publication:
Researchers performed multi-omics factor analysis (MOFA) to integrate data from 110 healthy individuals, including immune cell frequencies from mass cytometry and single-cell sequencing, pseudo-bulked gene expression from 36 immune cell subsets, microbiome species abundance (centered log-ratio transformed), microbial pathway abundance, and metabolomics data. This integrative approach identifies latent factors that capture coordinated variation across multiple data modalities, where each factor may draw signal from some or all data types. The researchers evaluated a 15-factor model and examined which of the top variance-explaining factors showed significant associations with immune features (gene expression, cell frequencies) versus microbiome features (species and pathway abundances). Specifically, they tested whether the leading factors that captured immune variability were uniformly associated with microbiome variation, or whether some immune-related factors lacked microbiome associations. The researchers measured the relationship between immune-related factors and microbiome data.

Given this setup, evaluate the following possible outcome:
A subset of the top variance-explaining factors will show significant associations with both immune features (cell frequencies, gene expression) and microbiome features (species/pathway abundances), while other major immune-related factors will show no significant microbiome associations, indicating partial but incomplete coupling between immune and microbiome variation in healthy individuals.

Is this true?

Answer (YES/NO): YES